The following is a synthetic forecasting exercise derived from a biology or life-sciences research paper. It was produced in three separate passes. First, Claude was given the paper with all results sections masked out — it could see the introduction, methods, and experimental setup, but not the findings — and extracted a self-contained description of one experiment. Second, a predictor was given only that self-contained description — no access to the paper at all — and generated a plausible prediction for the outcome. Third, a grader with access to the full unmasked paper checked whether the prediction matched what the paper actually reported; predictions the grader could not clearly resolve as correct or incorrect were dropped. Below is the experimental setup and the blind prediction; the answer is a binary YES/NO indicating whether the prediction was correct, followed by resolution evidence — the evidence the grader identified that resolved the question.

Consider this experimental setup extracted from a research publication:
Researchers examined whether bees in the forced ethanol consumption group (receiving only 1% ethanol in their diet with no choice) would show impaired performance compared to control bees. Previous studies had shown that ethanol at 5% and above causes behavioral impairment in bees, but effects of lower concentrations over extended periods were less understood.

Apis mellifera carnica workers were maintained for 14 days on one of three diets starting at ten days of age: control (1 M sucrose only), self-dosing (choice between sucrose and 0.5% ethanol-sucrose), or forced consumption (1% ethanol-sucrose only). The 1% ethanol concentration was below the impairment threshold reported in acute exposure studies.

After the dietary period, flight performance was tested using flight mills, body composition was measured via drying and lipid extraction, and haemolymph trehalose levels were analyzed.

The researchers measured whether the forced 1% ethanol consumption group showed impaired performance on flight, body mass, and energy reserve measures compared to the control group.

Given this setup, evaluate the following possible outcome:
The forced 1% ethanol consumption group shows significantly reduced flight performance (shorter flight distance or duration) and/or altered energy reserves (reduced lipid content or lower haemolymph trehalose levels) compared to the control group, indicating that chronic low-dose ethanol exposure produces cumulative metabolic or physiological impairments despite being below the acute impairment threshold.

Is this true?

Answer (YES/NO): NO